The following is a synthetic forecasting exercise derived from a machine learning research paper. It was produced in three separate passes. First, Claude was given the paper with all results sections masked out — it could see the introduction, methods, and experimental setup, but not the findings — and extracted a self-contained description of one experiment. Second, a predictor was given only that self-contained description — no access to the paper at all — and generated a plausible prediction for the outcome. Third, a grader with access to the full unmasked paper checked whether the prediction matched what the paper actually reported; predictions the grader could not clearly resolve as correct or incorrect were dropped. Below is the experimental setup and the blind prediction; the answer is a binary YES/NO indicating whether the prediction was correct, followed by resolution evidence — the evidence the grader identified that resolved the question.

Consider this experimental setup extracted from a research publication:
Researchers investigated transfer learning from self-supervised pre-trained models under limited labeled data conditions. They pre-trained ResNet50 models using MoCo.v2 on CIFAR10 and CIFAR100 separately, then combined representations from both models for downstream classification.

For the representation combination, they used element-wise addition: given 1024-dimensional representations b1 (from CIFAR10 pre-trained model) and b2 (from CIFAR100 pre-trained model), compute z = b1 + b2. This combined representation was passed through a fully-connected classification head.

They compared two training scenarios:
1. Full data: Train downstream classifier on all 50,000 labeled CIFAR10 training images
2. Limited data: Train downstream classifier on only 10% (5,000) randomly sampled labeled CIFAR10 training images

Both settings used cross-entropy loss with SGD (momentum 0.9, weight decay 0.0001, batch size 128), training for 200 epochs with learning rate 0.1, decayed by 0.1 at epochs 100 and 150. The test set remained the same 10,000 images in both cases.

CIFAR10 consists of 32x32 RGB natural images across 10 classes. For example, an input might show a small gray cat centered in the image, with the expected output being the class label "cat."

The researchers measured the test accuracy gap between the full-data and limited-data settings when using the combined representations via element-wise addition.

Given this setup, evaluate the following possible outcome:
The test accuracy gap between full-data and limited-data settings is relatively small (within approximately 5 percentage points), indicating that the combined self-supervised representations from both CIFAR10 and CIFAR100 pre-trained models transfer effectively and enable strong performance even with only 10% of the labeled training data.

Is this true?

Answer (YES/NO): YES